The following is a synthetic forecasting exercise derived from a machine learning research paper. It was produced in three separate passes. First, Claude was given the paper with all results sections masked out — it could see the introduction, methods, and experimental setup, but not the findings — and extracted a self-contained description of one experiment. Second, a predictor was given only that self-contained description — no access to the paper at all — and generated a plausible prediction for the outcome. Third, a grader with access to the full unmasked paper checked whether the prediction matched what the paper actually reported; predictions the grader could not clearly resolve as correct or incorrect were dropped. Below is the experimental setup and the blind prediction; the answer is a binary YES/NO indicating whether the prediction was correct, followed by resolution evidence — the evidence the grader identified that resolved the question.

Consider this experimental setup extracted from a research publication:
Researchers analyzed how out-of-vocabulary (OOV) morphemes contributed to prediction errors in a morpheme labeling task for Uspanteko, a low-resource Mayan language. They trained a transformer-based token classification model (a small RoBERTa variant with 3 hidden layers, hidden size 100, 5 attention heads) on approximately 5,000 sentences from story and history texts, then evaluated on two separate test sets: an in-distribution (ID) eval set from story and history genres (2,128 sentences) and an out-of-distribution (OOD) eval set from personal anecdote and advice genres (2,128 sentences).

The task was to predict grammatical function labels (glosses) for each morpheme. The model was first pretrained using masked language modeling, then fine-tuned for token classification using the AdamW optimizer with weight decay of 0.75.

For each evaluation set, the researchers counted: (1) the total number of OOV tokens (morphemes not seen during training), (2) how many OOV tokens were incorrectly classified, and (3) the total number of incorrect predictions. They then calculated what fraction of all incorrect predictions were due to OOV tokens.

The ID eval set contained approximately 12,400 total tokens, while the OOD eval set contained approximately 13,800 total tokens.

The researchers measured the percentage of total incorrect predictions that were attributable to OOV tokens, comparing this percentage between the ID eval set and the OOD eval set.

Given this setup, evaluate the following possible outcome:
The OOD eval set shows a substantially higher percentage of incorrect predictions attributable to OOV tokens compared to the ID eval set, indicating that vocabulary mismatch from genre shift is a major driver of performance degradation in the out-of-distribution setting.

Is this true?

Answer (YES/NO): NO